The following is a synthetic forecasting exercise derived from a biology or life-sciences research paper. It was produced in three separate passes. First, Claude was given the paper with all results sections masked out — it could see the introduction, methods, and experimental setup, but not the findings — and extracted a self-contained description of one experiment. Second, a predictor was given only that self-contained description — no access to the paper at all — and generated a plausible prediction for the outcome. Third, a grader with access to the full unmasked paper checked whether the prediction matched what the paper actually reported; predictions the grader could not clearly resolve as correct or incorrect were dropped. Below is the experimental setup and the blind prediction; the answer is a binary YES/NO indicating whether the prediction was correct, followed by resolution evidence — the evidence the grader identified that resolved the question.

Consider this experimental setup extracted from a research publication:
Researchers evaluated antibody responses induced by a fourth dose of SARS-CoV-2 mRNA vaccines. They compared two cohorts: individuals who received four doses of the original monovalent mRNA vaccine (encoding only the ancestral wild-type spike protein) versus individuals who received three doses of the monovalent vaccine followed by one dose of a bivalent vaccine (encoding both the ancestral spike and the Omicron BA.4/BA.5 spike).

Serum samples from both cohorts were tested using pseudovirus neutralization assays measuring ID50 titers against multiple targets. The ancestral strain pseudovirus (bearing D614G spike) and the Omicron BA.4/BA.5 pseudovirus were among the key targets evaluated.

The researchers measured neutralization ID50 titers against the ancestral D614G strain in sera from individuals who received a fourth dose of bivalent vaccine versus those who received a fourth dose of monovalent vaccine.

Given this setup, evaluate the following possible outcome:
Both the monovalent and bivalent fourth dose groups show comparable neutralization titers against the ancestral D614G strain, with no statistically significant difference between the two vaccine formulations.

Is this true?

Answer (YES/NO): YES